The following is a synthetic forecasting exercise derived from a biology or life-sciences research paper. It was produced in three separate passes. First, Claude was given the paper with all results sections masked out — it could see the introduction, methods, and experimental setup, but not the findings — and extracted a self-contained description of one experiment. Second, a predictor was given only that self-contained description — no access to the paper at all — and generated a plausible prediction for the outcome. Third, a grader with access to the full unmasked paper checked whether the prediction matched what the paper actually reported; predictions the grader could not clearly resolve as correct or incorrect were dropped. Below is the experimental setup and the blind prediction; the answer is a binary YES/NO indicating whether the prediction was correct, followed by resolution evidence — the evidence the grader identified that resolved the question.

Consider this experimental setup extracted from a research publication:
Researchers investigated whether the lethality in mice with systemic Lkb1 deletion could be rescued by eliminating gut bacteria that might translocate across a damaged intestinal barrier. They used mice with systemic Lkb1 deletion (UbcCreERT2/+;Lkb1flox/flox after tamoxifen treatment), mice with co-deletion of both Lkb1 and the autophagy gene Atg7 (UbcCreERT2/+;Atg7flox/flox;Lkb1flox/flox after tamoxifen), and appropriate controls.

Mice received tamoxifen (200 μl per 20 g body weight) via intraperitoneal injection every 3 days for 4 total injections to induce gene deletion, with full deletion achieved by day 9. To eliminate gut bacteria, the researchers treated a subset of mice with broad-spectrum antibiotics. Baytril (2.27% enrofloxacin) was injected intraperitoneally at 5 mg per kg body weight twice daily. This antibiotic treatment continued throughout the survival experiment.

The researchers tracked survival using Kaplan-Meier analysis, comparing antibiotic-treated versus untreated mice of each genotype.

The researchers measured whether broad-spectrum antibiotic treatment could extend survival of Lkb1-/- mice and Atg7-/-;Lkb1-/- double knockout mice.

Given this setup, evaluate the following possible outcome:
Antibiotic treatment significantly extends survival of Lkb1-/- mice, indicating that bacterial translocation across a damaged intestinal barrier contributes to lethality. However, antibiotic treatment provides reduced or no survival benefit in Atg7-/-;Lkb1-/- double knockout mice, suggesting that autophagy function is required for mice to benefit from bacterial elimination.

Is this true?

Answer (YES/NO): NO